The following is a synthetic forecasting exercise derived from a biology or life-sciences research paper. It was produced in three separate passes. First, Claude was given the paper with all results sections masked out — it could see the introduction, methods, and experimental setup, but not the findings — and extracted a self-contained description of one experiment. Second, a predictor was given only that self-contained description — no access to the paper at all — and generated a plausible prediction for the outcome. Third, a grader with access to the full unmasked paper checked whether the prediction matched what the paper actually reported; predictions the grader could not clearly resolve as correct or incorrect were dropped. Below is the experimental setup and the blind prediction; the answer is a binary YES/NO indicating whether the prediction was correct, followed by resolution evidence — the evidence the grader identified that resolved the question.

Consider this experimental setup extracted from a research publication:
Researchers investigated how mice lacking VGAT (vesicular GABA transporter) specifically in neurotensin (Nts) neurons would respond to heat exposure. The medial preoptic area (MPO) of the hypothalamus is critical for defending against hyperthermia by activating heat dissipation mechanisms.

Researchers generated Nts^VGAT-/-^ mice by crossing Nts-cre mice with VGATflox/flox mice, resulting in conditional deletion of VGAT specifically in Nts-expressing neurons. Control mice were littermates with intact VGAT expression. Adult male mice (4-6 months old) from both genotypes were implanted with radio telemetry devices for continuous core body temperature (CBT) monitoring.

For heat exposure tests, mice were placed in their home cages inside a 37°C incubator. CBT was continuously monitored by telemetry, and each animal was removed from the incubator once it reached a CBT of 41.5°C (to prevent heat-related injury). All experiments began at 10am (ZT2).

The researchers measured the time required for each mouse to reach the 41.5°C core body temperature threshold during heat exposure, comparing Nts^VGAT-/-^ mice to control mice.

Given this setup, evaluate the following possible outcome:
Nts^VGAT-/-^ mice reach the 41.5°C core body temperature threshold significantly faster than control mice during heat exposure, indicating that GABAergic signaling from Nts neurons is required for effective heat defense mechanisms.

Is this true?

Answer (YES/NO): YES